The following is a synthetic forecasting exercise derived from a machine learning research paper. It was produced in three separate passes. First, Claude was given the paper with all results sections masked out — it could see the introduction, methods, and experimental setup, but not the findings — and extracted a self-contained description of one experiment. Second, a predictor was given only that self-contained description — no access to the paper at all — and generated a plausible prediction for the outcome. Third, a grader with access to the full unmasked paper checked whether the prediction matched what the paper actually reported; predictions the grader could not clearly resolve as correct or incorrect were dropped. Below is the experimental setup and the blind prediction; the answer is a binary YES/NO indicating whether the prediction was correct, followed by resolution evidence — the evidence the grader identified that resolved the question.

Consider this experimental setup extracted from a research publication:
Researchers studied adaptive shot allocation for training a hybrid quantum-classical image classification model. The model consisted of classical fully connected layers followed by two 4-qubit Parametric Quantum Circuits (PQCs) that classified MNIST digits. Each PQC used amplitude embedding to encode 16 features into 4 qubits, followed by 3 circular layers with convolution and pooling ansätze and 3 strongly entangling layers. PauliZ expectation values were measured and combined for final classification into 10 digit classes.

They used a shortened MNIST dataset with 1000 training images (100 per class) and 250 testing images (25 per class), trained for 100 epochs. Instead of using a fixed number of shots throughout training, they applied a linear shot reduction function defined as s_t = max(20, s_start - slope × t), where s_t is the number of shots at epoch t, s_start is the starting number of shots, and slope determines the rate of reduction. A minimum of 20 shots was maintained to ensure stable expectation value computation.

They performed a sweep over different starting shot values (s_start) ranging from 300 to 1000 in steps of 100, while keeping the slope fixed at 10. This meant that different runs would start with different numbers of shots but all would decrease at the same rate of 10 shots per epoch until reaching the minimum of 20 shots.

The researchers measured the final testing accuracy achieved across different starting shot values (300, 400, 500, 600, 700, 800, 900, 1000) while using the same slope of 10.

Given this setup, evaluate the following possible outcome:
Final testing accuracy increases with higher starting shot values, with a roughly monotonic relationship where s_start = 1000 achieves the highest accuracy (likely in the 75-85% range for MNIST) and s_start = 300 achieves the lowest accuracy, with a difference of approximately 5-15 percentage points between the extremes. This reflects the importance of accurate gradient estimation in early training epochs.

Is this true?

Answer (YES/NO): NO